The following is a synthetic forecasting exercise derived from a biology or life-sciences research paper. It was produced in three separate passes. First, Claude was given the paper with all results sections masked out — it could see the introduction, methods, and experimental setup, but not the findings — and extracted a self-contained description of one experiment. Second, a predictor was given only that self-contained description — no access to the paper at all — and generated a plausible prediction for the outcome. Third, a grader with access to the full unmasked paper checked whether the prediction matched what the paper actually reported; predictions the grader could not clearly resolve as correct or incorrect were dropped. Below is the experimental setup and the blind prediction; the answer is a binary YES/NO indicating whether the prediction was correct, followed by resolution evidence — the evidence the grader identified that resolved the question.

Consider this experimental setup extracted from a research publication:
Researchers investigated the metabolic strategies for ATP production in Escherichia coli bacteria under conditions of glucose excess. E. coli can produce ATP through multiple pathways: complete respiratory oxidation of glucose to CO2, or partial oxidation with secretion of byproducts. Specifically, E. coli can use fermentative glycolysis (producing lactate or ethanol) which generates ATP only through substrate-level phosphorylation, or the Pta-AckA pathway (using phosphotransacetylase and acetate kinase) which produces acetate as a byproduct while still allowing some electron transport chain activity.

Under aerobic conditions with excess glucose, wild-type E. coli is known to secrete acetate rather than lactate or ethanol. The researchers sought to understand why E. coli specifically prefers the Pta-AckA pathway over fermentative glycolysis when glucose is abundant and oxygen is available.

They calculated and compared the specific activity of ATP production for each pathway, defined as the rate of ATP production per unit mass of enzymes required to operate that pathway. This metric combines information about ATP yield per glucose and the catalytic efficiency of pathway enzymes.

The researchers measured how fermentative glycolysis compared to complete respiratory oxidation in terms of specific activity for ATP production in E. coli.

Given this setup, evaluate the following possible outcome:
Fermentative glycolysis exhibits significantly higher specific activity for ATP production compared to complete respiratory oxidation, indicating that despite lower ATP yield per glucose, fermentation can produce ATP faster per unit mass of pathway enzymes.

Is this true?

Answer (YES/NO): NO